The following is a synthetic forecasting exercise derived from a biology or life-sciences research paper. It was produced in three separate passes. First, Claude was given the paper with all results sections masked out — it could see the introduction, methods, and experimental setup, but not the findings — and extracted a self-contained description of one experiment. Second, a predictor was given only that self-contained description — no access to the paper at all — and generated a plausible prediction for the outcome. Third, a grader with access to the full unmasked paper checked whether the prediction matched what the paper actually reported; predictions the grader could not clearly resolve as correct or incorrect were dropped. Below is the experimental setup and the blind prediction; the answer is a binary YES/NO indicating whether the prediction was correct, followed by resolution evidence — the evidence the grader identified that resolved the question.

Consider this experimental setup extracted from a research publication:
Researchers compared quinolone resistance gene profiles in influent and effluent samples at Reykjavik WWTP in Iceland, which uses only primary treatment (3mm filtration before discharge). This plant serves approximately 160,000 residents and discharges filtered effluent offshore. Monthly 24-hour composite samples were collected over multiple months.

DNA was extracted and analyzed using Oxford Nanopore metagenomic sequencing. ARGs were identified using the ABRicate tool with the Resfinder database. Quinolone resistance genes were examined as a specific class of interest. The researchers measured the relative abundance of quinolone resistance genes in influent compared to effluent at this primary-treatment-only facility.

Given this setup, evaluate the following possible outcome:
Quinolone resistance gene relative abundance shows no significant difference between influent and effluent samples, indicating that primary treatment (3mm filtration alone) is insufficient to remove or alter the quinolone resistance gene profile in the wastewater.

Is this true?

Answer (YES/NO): NO